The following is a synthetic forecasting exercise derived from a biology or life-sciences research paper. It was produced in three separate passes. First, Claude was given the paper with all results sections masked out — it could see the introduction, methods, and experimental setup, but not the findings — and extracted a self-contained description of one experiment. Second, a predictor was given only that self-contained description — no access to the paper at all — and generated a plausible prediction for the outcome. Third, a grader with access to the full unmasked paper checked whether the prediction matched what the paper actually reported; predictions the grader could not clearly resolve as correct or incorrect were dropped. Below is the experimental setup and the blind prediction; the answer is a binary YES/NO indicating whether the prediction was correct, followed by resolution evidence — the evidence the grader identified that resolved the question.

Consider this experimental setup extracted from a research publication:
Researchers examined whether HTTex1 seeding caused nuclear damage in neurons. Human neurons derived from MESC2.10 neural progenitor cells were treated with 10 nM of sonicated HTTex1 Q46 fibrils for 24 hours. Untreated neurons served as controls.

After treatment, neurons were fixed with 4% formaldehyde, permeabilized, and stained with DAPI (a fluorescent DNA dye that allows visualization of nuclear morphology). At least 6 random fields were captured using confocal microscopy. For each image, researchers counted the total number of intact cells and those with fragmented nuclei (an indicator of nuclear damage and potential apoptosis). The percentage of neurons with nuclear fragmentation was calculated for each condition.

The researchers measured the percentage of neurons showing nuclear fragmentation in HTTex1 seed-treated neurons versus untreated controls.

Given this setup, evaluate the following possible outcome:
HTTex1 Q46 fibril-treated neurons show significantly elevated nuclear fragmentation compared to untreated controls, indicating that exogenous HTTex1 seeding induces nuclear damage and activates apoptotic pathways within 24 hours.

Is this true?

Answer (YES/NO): YES